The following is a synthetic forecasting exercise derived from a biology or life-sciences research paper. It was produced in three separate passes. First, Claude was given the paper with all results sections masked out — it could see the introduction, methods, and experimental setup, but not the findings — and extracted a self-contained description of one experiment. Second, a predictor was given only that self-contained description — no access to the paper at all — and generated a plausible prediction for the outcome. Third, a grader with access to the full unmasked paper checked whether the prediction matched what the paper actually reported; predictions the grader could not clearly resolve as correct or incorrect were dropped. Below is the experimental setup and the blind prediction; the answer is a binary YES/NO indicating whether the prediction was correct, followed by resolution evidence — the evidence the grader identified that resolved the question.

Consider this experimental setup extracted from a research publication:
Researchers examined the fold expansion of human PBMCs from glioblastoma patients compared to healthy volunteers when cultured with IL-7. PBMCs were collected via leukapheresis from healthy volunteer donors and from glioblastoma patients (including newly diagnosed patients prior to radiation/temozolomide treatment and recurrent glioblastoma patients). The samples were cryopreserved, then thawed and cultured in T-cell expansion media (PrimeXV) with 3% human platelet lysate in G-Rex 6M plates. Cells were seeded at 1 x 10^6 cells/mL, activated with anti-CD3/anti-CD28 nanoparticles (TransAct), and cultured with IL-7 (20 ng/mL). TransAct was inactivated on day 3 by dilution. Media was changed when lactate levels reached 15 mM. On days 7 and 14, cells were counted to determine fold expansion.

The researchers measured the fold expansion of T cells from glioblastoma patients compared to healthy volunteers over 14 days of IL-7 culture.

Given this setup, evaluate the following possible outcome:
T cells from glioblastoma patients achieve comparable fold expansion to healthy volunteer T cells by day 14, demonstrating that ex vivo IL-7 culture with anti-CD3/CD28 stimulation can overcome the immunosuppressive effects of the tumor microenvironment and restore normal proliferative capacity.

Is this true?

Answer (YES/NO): YES